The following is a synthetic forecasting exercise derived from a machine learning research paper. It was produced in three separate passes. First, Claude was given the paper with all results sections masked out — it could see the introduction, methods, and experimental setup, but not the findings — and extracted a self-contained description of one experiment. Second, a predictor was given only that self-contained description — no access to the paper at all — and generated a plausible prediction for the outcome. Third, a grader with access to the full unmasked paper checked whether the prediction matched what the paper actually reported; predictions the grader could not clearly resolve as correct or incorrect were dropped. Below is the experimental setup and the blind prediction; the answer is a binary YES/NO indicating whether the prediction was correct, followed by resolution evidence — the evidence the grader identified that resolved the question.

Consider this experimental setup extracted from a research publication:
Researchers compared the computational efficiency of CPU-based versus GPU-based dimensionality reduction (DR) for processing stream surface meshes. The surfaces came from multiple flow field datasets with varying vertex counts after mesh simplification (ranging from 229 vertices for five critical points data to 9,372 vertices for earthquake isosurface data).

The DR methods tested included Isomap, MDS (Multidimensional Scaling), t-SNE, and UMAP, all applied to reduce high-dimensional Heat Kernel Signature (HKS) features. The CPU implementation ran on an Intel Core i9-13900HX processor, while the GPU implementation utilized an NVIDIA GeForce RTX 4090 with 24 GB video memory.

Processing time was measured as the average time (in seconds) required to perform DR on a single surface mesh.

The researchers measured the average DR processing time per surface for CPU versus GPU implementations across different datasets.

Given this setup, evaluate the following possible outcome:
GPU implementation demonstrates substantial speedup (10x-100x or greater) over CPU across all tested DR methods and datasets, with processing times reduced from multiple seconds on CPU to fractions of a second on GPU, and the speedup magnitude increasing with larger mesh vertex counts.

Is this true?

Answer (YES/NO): NO